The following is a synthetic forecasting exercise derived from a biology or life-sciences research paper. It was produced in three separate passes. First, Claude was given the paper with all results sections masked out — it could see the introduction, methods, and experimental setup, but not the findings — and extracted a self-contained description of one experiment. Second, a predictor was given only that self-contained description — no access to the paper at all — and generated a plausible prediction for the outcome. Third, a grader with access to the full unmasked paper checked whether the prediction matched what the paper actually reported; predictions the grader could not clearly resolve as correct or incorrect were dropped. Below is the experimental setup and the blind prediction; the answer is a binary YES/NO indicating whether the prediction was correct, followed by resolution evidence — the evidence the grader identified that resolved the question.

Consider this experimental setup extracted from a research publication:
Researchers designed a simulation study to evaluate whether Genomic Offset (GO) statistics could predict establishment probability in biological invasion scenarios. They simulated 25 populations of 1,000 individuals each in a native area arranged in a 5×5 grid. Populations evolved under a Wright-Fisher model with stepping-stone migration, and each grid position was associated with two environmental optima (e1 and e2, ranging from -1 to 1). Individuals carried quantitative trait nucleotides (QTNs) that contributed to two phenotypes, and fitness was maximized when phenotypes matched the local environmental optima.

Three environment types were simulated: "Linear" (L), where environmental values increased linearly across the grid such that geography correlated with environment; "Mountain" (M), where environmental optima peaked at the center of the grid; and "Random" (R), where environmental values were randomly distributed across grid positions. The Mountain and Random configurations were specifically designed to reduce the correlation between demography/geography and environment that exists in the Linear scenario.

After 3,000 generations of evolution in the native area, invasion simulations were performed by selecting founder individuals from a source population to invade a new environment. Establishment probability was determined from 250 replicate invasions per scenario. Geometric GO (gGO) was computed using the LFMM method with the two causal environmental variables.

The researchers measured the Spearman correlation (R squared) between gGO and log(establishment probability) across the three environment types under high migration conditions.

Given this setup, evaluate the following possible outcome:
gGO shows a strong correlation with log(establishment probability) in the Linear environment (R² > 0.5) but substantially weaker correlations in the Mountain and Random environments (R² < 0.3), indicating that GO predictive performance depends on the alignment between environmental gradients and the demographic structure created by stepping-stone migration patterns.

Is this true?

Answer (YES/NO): NO